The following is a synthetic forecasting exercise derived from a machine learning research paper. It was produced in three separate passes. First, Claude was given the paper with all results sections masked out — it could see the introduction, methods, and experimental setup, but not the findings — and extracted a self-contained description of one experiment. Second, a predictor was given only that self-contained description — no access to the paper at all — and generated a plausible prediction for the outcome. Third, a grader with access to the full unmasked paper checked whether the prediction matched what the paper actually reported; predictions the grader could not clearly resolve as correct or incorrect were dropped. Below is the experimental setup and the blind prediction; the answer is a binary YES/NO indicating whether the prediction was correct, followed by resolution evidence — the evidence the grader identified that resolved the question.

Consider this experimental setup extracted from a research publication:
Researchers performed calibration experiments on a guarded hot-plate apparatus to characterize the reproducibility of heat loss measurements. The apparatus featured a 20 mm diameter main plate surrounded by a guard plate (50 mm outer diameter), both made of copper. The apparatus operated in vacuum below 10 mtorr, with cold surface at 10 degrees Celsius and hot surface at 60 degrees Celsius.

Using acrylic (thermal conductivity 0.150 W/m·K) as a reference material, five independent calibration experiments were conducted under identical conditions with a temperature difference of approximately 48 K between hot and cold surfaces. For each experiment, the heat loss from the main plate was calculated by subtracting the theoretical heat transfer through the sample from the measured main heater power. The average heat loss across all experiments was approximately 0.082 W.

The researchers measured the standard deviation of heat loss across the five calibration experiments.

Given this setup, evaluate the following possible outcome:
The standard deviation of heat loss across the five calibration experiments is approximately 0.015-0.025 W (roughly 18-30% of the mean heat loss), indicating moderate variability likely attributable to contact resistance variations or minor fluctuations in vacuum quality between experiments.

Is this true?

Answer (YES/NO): NO